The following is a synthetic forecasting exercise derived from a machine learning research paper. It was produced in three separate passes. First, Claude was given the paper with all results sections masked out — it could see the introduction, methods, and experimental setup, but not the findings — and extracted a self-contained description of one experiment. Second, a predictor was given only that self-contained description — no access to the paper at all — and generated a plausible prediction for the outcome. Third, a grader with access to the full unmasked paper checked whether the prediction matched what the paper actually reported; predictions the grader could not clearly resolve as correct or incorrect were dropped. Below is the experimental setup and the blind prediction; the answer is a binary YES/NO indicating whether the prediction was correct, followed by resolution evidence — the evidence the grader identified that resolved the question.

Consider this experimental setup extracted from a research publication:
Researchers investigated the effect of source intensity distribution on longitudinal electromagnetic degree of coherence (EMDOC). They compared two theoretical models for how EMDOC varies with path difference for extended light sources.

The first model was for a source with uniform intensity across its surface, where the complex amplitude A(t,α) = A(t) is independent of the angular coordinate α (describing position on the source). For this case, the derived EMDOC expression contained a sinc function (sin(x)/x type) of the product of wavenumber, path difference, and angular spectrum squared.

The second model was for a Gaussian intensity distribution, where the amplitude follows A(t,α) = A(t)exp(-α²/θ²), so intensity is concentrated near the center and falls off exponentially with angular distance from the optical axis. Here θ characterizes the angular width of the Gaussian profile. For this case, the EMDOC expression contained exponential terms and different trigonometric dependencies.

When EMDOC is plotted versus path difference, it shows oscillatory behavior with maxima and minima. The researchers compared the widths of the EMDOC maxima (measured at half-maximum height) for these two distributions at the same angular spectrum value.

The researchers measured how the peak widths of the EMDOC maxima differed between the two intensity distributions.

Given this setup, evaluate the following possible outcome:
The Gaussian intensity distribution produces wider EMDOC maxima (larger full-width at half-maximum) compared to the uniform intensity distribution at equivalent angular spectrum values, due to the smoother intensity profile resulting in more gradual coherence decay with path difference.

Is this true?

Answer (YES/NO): YES